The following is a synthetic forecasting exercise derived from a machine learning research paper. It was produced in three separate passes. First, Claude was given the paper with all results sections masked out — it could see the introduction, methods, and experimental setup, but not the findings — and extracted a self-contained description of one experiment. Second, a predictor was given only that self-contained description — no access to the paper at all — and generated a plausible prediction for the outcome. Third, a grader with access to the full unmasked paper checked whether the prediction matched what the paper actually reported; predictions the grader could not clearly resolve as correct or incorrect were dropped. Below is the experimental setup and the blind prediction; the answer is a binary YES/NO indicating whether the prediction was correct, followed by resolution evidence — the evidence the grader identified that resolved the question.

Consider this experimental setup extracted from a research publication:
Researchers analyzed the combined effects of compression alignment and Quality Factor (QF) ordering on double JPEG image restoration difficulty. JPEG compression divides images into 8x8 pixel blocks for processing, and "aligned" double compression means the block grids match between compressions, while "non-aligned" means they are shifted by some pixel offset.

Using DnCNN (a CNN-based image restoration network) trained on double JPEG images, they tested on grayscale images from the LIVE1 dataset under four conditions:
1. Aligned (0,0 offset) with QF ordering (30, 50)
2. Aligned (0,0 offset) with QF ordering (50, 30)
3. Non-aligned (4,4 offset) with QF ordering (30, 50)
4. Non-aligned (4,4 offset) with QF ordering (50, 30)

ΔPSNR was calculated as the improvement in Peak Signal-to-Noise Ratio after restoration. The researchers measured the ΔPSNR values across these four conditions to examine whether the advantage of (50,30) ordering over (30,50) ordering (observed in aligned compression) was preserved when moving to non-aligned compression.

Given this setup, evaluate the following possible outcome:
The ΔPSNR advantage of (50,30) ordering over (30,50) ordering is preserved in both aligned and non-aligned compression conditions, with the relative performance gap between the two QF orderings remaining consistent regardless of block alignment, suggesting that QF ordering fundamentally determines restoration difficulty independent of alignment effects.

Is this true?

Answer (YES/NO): NO